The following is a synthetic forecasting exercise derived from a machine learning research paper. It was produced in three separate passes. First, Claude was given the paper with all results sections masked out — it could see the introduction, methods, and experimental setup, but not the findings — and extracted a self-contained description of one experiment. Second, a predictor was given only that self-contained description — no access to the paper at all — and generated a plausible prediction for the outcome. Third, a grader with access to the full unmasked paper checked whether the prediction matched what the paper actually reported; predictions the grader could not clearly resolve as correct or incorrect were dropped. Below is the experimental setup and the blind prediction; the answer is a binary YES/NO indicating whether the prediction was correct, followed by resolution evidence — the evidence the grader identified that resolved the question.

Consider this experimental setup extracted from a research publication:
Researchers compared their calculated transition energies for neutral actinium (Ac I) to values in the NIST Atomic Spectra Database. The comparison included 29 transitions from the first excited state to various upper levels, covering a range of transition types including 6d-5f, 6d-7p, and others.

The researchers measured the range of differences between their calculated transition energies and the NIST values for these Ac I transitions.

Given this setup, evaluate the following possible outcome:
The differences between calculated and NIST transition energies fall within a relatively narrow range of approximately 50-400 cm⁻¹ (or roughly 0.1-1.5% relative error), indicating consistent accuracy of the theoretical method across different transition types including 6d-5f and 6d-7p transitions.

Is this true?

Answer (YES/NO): NO